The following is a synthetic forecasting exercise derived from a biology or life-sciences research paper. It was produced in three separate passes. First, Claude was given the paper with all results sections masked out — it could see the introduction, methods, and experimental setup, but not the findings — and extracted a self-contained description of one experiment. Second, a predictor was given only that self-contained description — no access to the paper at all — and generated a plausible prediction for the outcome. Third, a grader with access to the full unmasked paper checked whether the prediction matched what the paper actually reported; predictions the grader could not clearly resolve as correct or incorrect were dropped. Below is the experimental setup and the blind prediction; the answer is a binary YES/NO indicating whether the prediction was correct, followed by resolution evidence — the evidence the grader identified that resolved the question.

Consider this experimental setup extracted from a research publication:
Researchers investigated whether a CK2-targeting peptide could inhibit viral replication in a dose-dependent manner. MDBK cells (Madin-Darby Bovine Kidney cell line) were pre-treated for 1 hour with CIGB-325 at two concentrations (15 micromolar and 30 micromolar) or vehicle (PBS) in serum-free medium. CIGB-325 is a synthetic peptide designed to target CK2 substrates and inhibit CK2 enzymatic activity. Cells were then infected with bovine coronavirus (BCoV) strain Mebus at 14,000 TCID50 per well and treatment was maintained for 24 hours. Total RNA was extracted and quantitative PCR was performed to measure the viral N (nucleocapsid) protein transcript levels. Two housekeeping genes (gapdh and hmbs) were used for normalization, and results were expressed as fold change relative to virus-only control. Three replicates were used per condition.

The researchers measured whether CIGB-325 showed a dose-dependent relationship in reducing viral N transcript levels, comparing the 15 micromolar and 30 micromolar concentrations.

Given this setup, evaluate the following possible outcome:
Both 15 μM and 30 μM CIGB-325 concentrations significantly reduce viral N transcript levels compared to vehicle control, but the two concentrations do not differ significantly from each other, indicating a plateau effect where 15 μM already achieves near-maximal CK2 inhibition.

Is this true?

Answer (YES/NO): NO